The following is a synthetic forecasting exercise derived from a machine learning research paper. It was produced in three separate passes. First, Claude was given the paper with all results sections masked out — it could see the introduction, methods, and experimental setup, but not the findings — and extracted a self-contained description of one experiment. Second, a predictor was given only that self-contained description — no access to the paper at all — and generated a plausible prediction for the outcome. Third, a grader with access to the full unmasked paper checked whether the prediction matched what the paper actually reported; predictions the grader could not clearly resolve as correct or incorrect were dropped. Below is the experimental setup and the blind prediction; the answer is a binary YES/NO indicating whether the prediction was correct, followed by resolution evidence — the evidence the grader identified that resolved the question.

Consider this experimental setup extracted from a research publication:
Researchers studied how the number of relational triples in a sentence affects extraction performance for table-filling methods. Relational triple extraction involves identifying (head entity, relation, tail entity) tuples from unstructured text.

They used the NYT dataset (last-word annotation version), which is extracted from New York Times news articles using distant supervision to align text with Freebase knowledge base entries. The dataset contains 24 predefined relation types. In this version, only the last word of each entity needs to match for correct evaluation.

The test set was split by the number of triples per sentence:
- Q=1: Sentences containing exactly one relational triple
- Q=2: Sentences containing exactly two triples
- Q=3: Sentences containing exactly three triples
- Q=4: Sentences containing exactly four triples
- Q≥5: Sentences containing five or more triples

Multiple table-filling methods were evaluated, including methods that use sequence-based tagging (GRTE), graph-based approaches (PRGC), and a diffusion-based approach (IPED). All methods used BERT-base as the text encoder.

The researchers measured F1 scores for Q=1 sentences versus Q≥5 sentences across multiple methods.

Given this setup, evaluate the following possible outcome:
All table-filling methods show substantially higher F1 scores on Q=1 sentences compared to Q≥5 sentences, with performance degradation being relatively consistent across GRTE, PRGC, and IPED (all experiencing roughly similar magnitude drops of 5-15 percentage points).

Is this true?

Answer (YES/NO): NO